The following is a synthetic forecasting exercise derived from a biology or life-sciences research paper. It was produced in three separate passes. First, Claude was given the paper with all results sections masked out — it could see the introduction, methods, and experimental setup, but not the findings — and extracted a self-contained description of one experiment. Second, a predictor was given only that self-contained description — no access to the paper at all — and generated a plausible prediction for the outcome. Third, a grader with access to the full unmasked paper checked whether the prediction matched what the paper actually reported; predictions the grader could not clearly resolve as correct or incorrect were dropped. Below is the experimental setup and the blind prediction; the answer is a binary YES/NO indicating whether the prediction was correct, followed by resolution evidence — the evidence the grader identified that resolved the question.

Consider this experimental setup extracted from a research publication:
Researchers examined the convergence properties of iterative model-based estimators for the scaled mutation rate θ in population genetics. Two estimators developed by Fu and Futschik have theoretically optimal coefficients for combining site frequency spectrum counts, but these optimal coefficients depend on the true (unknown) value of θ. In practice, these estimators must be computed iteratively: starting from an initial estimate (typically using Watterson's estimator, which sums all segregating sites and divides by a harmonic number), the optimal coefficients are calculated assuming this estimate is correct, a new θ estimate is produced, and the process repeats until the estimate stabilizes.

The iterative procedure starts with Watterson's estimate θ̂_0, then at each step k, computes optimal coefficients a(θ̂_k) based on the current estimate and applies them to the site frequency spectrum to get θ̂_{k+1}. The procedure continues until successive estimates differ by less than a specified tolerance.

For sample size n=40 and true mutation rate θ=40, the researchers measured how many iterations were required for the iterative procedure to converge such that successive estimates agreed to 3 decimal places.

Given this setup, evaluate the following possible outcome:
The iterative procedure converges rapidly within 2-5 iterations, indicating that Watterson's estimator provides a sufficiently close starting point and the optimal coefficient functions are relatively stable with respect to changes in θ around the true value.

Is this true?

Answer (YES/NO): YES